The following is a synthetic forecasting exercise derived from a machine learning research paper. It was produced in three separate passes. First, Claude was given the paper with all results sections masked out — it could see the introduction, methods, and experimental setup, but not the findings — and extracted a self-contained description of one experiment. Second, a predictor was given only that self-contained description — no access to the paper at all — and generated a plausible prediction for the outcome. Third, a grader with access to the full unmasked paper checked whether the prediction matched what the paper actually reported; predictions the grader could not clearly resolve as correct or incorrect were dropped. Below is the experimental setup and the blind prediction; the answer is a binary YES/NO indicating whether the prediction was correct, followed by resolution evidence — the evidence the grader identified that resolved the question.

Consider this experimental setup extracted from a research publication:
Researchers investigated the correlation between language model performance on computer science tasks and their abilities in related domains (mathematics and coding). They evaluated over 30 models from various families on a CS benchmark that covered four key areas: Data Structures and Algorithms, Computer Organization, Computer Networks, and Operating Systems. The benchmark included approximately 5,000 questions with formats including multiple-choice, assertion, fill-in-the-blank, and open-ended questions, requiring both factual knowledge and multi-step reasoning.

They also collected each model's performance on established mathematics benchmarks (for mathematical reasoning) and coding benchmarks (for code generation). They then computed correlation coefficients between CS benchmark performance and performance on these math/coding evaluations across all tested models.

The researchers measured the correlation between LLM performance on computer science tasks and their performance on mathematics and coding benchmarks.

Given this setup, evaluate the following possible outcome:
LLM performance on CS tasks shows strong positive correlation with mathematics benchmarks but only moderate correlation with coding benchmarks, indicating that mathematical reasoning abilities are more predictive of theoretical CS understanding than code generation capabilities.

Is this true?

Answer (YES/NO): NO